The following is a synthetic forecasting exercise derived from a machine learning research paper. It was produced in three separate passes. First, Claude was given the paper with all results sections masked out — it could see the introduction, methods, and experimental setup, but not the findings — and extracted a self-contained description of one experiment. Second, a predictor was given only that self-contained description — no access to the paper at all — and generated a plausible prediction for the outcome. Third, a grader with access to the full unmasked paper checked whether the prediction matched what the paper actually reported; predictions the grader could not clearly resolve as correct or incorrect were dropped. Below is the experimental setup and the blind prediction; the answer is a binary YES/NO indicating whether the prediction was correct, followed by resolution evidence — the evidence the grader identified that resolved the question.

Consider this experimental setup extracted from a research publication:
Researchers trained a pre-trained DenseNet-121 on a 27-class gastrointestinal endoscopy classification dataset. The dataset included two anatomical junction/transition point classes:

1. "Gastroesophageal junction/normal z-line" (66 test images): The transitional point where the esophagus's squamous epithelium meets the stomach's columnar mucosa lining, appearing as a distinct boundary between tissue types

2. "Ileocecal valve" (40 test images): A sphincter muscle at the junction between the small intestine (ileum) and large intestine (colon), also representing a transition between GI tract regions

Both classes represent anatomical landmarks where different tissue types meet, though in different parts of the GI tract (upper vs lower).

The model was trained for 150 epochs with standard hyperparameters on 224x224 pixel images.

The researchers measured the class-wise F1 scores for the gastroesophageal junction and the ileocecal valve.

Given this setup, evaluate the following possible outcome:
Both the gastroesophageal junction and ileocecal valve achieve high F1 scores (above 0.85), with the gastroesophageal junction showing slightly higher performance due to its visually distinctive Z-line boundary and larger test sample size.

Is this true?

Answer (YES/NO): NO